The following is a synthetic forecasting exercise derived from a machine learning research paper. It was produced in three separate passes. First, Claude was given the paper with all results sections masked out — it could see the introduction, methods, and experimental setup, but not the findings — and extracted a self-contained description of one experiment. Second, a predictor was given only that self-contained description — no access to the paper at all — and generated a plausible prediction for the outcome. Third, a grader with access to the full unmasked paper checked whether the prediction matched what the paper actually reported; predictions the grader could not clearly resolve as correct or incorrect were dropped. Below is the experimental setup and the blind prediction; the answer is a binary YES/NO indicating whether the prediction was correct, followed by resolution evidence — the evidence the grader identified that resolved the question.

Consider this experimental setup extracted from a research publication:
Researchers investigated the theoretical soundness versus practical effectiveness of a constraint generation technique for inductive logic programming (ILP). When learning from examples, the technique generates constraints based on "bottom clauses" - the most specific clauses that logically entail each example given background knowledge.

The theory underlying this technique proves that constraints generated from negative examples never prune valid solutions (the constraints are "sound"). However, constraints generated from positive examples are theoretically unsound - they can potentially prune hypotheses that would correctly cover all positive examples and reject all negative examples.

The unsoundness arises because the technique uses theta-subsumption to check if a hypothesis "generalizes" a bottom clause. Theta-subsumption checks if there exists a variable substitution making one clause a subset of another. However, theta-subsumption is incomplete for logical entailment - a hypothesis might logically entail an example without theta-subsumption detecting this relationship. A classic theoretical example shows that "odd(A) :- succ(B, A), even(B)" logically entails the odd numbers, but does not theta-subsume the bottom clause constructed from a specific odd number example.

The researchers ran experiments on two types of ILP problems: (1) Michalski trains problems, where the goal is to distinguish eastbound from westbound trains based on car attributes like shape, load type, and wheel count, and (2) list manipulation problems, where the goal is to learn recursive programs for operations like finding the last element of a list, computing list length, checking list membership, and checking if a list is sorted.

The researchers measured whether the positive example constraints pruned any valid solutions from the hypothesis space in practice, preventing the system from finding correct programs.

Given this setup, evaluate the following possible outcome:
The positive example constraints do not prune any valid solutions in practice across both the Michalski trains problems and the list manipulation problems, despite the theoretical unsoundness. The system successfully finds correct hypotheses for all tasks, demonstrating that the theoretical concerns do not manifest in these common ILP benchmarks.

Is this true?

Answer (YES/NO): NO